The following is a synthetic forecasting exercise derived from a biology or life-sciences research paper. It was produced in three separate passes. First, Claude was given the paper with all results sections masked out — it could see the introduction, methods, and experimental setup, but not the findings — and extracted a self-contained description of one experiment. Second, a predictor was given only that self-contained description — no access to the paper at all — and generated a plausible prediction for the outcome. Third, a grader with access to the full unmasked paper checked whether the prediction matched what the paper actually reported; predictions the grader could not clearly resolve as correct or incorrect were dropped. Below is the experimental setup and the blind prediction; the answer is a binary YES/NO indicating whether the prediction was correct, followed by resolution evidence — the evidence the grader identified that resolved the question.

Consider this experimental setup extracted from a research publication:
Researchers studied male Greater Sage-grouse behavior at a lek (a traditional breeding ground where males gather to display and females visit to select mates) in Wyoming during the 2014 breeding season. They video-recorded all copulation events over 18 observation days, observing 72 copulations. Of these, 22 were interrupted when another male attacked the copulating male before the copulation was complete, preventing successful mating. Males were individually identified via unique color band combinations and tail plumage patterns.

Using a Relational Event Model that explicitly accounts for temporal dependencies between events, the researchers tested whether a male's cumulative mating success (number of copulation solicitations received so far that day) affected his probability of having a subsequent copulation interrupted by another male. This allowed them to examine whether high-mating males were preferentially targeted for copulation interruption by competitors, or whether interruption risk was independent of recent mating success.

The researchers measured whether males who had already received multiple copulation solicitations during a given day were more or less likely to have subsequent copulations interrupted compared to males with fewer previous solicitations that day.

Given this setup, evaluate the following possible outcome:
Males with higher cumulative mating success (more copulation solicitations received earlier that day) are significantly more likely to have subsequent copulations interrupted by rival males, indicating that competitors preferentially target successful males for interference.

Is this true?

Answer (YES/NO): NO